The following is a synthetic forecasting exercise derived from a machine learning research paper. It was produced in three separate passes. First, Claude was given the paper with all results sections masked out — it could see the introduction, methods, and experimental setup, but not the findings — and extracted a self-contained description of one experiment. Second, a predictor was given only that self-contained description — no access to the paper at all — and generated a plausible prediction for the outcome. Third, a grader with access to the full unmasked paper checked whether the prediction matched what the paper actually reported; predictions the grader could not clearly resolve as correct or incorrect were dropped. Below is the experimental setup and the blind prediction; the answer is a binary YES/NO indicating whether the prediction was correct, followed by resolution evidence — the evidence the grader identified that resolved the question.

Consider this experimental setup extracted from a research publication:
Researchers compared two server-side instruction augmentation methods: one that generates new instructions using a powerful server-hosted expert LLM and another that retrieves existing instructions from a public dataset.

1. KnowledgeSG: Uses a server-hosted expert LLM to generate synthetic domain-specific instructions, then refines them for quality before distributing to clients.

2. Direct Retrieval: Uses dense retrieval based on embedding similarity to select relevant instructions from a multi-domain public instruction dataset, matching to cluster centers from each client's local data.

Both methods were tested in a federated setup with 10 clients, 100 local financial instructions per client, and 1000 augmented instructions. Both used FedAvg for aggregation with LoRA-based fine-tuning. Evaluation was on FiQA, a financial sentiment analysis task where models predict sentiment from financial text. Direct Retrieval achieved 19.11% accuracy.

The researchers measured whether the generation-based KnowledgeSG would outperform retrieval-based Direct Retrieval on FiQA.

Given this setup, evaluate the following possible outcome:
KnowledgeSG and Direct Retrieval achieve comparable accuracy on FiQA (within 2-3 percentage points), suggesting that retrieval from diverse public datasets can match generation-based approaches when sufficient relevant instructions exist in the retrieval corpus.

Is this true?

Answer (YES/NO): NO